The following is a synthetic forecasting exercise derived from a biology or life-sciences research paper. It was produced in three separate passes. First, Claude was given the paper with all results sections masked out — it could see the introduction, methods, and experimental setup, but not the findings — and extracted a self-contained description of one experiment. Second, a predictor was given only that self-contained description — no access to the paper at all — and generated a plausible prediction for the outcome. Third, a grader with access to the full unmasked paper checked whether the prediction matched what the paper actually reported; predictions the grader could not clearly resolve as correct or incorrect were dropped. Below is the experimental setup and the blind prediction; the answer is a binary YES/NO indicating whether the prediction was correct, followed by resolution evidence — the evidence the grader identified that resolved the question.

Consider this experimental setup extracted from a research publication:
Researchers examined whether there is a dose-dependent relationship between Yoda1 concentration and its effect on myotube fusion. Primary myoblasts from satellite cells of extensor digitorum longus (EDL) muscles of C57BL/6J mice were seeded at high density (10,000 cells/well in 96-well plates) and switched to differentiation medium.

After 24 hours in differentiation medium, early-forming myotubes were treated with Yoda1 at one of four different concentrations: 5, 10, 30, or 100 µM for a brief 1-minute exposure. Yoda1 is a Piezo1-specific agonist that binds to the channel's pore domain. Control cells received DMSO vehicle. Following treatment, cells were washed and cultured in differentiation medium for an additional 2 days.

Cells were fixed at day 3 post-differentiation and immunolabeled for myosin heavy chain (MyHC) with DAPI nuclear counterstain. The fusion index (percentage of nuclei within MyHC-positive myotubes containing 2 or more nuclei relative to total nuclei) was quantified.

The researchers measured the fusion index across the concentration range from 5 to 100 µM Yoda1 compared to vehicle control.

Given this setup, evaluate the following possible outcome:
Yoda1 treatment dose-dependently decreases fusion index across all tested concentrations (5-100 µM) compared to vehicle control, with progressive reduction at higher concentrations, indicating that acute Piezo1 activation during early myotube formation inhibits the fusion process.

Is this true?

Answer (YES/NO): NO